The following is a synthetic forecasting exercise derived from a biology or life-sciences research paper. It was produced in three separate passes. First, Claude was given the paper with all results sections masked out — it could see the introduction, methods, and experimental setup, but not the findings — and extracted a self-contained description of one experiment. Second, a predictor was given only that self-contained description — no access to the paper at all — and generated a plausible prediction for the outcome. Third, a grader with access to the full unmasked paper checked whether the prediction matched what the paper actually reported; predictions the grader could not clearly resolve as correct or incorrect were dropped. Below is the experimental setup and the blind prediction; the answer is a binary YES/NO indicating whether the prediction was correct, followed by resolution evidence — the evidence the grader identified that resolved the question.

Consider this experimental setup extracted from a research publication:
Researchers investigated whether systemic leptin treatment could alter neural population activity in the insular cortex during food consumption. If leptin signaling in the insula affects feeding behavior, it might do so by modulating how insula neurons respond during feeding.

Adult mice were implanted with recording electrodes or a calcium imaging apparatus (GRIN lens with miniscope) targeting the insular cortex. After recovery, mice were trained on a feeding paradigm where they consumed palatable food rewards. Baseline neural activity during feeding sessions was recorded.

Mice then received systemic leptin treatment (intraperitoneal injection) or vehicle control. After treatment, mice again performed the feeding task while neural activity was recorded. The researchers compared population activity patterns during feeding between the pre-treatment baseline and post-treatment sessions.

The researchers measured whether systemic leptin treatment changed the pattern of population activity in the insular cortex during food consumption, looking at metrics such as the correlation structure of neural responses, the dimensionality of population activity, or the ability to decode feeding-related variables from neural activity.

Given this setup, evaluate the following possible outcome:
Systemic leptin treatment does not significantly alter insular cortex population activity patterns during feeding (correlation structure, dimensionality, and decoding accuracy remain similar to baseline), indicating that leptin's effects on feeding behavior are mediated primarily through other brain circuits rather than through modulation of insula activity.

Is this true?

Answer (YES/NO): NO